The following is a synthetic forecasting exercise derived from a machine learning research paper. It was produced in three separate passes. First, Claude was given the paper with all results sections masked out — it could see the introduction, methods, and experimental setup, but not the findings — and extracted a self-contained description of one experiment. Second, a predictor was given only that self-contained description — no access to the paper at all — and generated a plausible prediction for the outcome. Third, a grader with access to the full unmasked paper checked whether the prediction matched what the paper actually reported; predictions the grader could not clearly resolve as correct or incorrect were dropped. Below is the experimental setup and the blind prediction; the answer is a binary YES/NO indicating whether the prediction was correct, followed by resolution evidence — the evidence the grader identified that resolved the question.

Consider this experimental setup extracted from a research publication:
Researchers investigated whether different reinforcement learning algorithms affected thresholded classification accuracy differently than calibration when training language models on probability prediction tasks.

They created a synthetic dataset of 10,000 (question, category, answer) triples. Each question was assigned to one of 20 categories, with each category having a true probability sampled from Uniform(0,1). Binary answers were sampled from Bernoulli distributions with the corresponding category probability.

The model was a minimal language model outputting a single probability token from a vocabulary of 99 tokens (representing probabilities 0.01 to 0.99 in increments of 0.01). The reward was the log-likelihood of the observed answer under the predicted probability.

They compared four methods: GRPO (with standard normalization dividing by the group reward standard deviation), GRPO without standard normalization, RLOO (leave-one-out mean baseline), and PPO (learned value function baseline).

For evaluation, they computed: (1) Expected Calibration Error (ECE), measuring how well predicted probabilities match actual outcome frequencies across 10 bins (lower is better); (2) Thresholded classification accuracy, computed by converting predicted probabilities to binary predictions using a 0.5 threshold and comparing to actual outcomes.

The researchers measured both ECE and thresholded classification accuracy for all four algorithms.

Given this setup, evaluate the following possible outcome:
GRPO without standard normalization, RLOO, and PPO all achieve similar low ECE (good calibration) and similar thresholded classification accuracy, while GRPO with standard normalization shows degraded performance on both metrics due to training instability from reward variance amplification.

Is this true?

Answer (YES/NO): NO